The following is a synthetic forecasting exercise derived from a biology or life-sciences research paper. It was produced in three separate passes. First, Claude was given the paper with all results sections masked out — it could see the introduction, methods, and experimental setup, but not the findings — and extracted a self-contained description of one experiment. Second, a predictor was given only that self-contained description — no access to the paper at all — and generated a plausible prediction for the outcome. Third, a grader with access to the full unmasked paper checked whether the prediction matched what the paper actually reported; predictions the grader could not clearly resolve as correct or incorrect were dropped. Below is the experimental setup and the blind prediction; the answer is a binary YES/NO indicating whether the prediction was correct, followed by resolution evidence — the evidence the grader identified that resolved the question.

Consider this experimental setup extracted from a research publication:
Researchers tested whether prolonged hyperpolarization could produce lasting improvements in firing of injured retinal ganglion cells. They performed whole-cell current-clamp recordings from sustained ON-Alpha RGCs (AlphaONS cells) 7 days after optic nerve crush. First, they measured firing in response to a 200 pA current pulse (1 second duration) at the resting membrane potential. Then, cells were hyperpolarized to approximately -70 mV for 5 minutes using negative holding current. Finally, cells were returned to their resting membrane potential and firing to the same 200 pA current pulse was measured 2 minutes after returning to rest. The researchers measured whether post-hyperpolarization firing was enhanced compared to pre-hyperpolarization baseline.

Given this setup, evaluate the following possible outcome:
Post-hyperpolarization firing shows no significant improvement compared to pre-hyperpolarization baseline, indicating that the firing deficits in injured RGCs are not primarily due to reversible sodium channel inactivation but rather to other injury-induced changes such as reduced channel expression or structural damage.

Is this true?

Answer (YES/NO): NO